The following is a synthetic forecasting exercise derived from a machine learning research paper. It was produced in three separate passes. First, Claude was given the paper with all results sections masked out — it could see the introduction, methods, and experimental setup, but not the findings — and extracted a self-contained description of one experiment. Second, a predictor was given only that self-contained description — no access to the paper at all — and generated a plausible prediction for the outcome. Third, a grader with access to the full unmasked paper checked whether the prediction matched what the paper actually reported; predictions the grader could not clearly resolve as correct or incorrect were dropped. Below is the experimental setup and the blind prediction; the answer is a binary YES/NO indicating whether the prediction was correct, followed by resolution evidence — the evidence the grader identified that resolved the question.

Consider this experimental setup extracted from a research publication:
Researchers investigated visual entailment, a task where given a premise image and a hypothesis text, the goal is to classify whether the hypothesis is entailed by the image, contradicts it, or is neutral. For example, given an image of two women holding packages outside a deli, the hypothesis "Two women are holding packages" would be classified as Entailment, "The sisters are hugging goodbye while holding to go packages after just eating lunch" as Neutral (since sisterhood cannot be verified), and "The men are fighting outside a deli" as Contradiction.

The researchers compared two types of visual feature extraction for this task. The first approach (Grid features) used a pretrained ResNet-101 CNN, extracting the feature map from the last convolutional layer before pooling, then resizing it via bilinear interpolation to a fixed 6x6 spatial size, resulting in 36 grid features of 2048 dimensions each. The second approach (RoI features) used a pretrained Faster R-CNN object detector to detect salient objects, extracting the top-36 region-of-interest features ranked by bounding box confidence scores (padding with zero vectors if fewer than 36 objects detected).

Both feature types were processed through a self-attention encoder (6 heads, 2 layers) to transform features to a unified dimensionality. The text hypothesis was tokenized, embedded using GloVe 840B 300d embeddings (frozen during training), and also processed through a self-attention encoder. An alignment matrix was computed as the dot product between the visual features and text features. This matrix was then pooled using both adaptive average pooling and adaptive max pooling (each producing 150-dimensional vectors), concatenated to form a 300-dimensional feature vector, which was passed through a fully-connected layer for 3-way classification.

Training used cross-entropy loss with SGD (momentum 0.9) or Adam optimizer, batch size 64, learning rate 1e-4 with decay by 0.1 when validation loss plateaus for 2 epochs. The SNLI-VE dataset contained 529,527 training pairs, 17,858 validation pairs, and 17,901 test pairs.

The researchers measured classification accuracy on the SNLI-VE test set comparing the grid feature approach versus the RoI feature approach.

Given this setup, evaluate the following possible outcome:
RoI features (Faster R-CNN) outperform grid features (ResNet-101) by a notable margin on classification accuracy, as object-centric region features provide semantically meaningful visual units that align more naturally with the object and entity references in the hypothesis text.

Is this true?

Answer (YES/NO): NO